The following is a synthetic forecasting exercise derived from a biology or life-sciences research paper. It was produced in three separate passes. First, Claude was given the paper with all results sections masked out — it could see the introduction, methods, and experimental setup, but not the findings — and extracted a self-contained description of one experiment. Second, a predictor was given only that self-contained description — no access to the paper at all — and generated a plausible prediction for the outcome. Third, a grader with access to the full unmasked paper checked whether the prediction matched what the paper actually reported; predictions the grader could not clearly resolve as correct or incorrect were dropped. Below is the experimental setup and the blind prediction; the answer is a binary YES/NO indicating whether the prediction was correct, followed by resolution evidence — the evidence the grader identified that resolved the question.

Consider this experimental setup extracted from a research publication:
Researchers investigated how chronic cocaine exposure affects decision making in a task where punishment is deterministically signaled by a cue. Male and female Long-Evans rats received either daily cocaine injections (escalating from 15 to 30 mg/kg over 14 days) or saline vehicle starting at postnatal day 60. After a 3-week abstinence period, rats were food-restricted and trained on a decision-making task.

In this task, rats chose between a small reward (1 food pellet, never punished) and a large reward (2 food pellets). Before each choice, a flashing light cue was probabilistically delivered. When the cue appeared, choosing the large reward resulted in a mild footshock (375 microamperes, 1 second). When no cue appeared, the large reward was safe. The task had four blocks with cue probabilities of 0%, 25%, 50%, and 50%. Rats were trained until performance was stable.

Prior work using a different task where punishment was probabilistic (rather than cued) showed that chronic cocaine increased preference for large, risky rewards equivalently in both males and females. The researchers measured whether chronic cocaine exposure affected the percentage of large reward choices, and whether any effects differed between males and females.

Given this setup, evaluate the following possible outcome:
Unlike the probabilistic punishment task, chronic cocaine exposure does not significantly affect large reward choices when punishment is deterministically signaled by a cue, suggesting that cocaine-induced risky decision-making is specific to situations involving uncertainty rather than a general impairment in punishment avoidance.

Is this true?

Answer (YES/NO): NO